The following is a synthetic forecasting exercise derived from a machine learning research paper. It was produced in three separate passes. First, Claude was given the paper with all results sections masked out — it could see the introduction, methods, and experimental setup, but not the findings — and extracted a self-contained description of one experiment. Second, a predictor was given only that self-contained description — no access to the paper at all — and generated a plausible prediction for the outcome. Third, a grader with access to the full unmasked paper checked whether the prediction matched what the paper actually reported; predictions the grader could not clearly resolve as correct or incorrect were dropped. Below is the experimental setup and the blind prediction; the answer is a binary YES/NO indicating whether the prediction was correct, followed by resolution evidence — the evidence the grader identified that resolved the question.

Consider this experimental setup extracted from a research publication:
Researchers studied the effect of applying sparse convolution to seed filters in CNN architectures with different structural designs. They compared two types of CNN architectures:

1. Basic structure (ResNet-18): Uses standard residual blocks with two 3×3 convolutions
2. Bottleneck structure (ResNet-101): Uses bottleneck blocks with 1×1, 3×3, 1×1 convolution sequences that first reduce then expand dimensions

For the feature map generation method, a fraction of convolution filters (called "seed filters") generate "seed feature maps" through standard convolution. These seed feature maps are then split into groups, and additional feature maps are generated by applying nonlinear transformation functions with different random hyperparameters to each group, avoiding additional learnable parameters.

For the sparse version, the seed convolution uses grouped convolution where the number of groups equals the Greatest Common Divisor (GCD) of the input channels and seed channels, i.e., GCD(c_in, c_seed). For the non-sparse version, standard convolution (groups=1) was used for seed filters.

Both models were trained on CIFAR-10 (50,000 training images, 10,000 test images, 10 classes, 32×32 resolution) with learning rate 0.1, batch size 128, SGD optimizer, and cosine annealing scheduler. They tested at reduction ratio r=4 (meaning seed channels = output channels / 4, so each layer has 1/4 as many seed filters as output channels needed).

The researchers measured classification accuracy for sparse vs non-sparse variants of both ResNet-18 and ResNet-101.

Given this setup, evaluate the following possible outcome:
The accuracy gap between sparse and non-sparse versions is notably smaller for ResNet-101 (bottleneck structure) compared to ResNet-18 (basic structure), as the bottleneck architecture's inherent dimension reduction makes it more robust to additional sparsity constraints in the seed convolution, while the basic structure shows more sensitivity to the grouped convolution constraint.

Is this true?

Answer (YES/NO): YES